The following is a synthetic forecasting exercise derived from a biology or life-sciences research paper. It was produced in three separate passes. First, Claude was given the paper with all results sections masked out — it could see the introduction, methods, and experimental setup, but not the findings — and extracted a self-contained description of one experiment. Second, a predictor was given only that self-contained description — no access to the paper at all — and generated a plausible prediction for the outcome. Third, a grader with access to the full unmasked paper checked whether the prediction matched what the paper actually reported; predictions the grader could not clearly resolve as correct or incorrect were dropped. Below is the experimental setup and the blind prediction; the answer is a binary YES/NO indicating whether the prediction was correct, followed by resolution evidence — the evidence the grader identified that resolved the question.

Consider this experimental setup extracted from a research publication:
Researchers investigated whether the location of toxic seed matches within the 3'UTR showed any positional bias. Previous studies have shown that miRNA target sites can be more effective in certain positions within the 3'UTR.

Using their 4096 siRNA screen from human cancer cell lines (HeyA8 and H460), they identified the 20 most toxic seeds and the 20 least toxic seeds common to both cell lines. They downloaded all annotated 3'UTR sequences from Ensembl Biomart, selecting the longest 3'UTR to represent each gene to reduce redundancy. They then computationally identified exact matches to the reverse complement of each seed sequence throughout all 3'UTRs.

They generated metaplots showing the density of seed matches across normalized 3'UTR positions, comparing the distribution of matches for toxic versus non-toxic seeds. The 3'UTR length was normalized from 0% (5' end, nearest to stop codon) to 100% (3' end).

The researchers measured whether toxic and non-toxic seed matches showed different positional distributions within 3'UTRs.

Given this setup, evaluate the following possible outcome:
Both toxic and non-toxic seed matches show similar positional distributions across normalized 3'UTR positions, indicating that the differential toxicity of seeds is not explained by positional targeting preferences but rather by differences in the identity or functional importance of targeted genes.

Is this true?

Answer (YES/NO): NO